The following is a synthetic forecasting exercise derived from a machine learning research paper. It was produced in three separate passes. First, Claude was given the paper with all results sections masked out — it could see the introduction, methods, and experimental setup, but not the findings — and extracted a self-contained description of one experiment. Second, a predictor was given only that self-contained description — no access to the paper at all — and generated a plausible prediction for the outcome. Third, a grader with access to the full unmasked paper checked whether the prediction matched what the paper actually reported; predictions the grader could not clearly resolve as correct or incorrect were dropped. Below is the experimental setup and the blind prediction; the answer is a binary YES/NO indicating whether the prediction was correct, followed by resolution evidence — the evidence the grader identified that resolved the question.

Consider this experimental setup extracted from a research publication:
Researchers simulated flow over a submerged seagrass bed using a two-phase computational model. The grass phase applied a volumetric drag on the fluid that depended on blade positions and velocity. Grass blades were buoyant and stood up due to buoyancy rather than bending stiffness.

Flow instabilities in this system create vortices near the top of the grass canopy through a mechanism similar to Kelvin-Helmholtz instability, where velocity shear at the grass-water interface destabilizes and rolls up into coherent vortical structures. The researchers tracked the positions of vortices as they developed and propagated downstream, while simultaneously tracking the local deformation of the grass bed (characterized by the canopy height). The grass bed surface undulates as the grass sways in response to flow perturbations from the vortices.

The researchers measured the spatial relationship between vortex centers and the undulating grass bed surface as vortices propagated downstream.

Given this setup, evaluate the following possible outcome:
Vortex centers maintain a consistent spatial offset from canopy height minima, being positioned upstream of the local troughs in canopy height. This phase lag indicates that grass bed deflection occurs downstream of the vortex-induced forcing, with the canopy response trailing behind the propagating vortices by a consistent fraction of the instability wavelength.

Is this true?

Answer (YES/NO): NO